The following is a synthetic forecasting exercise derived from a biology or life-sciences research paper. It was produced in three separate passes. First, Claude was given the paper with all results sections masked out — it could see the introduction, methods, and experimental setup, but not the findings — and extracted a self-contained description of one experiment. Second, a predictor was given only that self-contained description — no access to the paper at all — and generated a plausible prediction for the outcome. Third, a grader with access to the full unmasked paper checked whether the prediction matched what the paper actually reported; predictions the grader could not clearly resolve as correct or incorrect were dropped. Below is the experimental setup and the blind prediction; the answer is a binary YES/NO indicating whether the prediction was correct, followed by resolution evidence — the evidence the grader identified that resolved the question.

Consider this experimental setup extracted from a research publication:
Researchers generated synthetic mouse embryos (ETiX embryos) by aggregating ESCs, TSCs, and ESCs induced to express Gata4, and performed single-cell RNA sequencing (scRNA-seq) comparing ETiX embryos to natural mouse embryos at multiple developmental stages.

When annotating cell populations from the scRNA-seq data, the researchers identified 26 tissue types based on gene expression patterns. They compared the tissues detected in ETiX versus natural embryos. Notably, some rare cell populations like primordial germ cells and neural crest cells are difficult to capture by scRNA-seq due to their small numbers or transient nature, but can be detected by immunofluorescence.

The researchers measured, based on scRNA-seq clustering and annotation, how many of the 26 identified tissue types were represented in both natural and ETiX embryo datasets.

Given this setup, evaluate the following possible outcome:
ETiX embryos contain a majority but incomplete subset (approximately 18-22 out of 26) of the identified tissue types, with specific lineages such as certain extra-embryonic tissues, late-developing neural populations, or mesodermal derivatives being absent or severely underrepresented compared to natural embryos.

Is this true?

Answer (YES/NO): NO